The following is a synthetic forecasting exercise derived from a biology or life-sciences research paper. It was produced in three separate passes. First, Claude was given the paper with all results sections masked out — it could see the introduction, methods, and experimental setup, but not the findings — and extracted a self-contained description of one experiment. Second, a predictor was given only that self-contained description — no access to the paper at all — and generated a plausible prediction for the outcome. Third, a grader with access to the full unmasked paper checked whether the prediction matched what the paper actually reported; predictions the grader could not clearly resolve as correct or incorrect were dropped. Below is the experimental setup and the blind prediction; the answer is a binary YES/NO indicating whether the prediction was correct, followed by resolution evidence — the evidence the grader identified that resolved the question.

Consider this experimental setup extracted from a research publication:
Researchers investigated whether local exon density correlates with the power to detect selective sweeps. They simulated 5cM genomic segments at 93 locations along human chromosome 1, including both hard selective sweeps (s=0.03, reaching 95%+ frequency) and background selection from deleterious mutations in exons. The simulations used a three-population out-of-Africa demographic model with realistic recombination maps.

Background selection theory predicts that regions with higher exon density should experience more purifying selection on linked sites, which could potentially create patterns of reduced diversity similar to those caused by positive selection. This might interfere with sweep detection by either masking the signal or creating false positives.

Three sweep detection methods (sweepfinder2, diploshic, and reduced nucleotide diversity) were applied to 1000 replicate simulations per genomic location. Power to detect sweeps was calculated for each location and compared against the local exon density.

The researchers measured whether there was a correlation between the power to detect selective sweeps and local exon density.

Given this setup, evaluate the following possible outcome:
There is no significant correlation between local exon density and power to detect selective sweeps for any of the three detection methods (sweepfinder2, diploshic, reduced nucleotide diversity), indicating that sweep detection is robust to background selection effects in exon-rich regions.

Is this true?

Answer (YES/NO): YES